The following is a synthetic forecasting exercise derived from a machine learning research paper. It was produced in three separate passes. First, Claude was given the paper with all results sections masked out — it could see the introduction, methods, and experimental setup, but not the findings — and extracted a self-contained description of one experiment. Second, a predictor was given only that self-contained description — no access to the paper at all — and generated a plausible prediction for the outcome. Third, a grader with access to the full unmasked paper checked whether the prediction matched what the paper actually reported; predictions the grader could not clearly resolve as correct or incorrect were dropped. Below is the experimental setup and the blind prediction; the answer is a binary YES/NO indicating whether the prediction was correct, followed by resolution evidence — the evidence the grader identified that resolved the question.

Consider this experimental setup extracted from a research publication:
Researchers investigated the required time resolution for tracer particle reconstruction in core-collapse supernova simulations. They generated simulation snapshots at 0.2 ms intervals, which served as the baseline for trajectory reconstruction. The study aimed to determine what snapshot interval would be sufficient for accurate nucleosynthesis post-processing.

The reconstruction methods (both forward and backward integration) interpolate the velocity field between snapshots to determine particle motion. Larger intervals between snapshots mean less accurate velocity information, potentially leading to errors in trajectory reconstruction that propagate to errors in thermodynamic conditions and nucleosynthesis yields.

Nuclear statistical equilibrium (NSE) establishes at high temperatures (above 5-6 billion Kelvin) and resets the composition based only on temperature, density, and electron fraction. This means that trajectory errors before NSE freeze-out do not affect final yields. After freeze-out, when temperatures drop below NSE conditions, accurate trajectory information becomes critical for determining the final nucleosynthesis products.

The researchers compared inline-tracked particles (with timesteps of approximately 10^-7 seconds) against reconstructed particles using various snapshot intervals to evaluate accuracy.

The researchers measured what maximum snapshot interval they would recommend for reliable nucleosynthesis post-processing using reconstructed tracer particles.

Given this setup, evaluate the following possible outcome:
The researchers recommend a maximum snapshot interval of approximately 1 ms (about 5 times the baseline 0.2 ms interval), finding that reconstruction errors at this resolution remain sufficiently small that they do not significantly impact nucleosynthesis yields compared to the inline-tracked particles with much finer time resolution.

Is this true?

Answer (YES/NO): YES